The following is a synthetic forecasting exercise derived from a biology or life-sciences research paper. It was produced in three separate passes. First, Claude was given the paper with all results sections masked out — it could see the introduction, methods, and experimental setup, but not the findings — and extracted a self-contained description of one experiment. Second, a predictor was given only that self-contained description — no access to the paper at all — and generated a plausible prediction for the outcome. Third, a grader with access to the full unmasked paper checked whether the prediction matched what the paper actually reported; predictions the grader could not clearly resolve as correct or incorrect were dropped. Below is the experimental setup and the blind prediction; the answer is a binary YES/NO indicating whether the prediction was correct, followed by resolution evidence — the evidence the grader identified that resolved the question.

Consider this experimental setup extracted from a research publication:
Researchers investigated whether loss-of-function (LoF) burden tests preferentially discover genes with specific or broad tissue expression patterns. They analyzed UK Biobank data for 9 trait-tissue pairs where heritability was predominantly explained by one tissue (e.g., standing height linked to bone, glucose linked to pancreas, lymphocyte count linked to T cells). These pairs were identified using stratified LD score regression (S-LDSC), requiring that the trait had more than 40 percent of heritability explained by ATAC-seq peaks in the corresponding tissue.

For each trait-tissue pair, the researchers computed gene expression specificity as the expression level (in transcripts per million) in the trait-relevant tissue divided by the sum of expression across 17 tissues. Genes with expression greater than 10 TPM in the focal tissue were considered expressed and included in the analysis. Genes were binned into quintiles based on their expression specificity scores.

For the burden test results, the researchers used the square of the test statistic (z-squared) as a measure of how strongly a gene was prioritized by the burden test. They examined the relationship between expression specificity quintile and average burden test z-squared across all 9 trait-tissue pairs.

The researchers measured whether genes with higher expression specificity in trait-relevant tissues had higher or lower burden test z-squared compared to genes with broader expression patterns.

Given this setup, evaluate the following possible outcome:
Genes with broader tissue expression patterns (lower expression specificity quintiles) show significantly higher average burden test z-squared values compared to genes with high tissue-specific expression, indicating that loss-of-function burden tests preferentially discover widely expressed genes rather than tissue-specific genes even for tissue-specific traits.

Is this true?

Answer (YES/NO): NO